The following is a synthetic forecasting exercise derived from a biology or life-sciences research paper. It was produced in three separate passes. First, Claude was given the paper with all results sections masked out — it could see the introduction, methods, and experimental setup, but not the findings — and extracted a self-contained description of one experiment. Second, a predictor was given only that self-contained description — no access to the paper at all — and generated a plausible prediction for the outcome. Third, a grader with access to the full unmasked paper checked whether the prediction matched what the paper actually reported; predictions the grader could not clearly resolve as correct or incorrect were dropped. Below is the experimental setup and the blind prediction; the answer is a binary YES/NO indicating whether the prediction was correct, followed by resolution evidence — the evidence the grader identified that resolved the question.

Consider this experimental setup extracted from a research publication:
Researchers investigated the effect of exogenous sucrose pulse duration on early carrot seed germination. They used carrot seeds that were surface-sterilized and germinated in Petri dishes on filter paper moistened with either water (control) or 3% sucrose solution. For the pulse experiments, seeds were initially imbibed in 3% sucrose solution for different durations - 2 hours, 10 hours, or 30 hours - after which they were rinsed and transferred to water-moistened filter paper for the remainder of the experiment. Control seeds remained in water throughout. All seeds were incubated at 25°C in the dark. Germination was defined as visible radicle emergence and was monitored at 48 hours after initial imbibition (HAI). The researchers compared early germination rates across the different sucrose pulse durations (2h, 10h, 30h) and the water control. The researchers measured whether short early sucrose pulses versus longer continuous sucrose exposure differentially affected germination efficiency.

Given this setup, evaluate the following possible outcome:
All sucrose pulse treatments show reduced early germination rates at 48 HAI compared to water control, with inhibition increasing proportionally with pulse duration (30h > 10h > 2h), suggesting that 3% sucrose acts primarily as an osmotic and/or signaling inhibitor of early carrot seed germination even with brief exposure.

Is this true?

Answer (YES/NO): NO